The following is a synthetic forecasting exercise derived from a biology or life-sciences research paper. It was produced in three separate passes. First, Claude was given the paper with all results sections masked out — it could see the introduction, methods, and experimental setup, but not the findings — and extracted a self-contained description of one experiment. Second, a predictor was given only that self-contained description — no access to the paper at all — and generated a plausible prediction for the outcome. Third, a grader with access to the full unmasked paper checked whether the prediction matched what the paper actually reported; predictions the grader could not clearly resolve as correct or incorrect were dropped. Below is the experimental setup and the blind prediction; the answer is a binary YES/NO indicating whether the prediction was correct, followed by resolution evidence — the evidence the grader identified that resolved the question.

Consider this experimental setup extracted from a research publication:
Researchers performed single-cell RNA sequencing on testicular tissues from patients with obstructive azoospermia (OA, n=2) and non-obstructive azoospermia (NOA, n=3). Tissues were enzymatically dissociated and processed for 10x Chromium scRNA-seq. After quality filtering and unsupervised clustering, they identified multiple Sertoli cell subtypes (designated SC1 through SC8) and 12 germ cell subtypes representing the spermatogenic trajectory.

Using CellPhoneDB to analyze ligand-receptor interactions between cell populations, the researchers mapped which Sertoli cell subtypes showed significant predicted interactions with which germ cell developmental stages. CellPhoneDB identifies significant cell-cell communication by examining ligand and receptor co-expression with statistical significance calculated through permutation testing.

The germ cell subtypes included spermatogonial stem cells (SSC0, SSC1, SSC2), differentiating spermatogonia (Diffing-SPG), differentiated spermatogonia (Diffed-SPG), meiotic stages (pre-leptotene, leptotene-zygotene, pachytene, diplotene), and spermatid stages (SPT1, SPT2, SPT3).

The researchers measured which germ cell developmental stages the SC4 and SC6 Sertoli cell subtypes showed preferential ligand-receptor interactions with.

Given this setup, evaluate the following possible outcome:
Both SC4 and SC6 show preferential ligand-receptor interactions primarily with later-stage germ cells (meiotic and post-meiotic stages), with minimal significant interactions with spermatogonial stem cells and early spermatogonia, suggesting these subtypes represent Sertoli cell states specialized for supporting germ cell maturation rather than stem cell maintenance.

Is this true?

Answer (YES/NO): NO